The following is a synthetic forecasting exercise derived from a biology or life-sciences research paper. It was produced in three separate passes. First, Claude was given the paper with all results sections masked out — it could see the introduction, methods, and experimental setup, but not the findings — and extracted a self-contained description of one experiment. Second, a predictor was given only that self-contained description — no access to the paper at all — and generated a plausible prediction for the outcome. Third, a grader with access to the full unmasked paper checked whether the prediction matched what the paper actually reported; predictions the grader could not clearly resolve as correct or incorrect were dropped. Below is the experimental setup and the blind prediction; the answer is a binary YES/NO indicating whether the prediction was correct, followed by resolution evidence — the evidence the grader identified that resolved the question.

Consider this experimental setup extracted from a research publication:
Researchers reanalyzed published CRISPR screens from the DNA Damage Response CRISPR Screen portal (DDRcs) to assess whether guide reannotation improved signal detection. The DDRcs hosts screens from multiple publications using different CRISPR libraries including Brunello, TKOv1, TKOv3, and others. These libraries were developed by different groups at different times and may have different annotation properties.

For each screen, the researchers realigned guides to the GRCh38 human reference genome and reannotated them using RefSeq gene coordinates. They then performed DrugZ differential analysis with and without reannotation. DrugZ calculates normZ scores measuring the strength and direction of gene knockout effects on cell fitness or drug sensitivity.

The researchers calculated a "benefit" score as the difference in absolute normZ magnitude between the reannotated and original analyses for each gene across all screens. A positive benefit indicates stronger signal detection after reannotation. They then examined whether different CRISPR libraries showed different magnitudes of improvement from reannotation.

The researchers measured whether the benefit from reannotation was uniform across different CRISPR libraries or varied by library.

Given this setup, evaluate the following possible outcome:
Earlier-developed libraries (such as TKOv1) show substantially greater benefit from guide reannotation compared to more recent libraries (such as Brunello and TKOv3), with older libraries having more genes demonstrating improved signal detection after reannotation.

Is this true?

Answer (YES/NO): NO